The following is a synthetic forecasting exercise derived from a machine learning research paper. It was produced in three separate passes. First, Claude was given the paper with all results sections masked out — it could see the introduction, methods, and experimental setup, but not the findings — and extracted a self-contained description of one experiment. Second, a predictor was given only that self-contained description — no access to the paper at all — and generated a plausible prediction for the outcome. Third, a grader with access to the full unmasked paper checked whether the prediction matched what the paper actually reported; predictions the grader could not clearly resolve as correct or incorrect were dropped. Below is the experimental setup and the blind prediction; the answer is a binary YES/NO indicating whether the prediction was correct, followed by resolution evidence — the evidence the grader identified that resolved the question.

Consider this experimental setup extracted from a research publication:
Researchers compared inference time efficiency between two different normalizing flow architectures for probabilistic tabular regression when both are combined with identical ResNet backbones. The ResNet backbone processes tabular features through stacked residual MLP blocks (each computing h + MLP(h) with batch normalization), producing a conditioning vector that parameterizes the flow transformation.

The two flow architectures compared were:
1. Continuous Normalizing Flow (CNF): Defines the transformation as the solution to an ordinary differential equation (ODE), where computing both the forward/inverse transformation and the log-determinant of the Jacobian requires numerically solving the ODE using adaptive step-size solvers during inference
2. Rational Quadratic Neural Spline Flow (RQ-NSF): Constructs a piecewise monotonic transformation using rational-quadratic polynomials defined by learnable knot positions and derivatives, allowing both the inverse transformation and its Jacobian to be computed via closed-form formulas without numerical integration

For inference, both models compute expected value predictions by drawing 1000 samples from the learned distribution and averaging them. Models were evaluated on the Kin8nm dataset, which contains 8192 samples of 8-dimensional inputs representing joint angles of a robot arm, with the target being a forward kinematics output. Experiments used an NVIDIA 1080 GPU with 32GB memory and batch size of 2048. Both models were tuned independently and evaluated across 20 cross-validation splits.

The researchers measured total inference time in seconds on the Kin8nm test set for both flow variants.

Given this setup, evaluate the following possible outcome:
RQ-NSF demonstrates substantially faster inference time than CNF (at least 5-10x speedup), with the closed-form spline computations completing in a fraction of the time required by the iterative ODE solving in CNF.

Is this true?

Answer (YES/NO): NO